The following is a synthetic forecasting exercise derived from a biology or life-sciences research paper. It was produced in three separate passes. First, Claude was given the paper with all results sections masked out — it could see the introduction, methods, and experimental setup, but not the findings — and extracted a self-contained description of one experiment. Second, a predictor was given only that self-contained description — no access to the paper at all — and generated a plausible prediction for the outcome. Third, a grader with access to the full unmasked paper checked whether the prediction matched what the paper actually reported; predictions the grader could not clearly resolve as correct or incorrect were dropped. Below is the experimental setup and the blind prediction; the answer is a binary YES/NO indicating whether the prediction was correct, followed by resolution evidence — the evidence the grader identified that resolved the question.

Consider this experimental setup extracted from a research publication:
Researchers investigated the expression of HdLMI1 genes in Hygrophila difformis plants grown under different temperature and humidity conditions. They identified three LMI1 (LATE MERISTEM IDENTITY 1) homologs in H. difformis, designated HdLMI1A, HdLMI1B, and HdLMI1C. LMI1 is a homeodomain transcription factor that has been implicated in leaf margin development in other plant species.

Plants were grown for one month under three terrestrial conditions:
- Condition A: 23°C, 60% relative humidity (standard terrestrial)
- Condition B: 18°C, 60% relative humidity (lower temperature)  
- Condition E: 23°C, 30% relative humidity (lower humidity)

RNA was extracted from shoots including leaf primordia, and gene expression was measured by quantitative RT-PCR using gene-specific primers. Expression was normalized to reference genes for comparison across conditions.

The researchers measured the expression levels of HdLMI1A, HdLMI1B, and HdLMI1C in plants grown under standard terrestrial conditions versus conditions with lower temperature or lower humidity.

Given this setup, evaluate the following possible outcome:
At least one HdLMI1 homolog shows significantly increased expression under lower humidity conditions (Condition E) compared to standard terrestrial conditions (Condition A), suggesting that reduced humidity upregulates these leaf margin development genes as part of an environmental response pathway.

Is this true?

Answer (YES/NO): NO